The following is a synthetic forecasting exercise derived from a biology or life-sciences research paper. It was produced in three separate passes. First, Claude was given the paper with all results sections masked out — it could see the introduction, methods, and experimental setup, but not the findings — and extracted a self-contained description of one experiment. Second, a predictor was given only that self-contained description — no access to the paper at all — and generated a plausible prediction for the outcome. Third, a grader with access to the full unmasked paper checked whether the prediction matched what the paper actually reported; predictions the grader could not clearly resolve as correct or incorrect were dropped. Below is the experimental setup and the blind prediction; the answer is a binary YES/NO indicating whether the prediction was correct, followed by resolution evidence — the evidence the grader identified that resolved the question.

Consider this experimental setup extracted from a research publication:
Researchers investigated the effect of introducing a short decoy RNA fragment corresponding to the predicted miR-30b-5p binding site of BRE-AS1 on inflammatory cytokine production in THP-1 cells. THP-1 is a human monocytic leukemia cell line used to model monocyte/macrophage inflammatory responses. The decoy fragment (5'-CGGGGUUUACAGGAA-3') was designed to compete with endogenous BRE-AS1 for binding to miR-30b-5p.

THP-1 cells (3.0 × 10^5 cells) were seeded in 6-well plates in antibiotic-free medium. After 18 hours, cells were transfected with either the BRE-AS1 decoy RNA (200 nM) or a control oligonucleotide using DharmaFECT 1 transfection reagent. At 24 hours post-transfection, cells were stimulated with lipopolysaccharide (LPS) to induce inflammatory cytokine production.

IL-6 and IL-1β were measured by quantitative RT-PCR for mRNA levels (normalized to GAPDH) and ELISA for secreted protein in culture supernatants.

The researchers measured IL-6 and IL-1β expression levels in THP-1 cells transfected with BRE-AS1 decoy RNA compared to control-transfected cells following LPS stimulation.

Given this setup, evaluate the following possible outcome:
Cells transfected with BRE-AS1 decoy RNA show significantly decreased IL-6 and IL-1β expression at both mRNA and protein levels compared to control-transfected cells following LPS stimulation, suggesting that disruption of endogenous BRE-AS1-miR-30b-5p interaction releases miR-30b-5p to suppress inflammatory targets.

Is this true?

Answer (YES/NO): NO